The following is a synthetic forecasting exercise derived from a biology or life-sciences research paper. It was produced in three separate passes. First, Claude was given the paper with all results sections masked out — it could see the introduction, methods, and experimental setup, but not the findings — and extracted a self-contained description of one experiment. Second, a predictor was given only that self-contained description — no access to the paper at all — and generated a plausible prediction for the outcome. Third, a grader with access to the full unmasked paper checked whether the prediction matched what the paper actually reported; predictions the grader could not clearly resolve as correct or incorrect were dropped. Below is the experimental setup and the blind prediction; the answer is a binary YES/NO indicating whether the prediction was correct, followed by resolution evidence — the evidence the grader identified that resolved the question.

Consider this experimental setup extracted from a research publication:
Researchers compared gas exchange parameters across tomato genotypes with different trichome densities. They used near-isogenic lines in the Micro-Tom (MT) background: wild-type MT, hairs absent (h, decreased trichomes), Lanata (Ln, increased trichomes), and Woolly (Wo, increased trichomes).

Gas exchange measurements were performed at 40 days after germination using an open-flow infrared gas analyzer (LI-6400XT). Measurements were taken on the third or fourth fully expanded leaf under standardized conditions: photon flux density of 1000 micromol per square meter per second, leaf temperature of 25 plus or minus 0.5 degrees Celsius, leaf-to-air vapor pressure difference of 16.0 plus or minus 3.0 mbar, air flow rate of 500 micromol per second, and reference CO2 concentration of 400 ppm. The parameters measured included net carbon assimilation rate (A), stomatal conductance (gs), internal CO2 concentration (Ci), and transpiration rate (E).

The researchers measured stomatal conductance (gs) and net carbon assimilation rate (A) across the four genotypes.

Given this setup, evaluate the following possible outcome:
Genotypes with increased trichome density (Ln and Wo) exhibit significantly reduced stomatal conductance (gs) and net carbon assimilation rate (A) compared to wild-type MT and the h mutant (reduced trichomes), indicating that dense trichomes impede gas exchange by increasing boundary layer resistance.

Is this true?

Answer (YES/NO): NO